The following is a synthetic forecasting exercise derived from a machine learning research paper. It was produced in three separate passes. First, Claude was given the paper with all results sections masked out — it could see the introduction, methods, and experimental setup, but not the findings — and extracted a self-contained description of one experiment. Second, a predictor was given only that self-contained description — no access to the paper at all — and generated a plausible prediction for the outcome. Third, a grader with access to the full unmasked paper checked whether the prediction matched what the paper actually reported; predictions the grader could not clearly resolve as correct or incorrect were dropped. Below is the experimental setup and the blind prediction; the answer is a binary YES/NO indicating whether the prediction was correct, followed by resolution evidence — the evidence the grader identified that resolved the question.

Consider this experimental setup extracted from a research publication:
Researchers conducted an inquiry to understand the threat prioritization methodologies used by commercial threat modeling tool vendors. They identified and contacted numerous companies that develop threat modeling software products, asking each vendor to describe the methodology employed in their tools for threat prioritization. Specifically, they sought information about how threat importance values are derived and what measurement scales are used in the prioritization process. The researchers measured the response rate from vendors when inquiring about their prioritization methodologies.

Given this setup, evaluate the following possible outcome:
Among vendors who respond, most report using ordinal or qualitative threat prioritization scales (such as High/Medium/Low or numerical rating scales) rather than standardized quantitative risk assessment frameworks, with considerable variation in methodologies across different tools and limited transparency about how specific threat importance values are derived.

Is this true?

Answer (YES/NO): NO